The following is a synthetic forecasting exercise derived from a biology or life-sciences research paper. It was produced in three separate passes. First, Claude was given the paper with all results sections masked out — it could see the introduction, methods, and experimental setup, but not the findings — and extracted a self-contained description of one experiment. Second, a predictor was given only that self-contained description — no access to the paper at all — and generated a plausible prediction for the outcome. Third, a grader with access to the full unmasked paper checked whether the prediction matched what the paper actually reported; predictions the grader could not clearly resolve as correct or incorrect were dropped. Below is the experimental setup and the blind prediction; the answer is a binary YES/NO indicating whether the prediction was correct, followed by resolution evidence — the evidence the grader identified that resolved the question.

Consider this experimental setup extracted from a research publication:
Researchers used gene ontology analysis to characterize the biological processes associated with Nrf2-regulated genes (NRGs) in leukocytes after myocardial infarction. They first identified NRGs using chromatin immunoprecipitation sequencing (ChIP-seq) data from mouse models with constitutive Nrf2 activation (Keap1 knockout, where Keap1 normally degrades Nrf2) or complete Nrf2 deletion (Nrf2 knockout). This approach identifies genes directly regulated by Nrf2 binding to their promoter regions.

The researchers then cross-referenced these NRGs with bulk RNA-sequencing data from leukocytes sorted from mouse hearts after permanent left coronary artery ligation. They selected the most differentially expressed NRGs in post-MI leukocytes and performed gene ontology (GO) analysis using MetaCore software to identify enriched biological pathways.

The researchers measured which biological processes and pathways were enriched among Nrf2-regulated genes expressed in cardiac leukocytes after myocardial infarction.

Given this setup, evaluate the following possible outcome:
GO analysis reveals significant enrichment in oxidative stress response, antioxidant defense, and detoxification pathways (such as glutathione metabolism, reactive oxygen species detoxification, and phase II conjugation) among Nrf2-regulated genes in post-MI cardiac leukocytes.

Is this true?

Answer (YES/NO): NO